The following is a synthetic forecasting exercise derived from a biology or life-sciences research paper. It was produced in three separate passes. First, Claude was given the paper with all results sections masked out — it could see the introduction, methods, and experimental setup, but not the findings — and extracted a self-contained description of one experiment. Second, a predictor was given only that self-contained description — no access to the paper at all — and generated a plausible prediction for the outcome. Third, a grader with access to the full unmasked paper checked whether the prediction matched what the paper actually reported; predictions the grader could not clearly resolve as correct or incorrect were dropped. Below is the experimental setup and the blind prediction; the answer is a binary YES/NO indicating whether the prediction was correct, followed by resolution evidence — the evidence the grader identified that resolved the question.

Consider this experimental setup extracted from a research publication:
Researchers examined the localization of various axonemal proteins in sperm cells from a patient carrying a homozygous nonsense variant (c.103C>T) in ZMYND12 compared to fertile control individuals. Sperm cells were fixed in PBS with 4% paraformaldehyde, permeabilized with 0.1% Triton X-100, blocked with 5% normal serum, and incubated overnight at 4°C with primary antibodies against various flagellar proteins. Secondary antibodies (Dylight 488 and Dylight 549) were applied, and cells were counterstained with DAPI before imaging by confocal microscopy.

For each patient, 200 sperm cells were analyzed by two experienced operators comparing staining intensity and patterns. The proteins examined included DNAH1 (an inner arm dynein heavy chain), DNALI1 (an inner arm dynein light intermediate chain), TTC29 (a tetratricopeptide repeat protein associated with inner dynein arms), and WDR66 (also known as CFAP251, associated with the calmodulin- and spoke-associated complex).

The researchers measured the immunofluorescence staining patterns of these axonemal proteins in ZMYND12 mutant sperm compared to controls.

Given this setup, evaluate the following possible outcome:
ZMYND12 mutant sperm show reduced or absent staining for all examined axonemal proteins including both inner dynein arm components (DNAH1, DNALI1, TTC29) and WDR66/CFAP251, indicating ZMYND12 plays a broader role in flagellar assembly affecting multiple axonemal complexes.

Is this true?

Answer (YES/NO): YES